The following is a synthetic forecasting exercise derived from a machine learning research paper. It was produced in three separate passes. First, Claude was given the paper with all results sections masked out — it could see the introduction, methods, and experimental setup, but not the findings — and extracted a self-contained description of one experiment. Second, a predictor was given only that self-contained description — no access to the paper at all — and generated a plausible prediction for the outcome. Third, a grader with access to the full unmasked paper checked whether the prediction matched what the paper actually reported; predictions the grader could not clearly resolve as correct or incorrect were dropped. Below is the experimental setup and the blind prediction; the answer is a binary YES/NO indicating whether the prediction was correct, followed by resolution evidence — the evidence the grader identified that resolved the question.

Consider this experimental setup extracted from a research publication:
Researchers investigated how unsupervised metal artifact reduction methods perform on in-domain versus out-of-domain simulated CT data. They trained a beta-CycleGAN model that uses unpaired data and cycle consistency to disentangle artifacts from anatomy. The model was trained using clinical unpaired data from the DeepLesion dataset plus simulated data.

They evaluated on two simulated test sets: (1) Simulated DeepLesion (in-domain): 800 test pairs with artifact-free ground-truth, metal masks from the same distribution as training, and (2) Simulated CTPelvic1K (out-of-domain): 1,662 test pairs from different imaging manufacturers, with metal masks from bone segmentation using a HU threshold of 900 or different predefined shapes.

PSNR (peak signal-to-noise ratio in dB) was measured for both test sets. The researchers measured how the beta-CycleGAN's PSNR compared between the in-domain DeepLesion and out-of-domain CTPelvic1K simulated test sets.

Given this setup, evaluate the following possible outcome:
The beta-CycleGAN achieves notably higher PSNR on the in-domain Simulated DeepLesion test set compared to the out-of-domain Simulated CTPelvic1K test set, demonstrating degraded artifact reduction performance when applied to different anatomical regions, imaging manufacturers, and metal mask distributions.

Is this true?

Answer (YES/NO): NO